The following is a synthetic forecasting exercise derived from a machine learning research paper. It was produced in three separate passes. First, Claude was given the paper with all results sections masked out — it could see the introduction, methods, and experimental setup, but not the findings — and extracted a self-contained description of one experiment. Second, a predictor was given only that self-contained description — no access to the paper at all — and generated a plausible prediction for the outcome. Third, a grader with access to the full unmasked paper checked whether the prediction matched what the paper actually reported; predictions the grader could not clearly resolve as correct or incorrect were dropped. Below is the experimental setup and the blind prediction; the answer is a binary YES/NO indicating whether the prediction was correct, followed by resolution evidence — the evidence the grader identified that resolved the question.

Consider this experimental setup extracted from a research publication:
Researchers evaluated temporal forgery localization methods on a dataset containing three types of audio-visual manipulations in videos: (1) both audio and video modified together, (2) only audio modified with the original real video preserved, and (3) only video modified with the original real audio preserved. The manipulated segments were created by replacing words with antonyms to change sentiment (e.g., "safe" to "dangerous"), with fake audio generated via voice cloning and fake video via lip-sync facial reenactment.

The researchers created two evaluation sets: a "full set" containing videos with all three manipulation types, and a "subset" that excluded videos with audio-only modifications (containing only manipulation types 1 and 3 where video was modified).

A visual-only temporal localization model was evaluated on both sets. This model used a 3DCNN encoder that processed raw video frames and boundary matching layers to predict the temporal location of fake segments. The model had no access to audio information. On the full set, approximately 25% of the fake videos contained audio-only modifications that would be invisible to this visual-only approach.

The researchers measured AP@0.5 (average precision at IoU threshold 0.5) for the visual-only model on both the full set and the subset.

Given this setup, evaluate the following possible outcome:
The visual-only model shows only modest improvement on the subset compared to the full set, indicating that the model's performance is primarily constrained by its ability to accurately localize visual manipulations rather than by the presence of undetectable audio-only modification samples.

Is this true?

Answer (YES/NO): NO